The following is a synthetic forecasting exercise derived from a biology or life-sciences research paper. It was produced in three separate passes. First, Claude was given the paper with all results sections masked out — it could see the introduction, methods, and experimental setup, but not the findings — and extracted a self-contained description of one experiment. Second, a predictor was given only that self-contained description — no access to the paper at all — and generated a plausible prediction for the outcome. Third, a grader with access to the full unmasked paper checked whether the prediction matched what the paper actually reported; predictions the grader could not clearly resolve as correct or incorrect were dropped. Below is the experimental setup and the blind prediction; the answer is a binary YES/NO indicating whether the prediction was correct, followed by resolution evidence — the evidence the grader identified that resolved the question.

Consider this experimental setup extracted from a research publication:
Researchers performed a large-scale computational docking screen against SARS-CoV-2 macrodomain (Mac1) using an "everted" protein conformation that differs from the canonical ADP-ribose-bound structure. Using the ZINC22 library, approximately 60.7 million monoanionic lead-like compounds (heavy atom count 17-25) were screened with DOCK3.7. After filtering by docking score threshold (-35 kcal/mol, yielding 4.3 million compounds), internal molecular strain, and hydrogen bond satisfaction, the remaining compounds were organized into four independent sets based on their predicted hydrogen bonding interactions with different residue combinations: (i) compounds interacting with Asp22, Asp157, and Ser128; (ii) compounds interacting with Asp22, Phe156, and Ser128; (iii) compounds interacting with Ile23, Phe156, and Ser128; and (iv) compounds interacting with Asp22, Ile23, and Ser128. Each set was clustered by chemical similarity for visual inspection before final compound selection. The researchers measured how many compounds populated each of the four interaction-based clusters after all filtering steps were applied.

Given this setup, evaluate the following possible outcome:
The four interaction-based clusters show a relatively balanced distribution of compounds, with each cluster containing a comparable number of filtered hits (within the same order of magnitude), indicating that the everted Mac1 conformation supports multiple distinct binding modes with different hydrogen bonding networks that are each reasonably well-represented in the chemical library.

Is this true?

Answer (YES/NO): NO